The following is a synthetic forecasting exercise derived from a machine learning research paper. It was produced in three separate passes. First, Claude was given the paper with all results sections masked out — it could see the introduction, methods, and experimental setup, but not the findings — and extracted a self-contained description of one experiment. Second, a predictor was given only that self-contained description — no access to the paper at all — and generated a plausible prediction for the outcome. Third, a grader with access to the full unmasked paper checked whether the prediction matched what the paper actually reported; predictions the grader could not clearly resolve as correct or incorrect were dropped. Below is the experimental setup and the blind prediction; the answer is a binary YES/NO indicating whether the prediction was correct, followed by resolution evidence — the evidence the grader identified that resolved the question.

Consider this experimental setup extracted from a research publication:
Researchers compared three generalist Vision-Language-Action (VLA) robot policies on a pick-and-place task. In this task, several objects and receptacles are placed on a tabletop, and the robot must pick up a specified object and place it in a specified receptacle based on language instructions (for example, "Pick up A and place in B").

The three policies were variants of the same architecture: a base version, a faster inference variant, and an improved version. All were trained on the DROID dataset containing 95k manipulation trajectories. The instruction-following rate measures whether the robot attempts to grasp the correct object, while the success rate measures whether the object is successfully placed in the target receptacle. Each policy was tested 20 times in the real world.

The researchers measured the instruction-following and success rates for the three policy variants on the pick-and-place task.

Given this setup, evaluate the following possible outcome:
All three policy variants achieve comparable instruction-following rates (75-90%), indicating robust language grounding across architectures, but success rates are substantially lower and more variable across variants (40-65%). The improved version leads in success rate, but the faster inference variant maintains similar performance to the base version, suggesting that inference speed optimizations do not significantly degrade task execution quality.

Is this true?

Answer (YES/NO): NO